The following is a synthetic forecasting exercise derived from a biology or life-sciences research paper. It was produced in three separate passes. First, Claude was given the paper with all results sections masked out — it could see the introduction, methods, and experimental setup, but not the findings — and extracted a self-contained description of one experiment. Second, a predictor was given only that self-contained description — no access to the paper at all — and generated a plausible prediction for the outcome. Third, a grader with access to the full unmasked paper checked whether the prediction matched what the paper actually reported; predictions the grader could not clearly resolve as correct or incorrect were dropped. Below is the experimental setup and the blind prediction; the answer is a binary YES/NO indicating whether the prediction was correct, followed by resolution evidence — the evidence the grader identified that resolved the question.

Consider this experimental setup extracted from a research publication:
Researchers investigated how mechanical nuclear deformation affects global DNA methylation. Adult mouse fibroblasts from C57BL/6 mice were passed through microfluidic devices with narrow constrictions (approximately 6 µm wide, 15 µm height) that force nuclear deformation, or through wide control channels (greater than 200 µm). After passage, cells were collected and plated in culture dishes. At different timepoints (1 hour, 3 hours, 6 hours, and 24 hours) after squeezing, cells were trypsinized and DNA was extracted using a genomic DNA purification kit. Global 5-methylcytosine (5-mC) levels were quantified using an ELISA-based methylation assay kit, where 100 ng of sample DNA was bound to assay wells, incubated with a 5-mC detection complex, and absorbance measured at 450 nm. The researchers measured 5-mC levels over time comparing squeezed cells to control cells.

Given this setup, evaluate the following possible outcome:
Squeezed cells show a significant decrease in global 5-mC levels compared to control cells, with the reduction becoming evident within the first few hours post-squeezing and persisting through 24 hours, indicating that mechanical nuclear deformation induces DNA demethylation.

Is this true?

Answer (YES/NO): NO